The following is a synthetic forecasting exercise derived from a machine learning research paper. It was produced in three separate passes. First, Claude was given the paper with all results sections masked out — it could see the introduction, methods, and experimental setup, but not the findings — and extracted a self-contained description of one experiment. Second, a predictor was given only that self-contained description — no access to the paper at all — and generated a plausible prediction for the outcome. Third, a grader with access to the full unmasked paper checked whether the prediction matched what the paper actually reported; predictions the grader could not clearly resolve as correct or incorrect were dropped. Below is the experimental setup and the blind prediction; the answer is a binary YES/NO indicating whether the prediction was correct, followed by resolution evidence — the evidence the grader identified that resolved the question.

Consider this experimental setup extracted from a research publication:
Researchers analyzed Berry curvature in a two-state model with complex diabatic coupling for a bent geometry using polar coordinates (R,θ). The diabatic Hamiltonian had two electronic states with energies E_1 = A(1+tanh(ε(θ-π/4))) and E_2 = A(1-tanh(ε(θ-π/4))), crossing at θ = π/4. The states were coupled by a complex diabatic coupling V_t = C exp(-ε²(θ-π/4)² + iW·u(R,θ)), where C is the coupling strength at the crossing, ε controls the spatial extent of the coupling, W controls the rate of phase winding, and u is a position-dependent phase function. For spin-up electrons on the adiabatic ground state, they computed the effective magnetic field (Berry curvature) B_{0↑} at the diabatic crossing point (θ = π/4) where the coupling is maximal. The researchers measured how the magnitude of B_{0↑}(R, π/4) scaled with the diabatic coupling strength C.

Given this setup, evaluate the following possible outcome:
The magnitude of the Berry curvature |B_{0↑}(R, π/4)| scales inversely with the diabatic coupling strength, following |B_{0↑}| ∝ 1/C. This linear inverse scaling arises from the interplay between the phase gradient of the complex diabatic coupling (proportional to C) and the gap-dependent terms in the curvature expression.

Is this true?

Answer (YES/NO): YES